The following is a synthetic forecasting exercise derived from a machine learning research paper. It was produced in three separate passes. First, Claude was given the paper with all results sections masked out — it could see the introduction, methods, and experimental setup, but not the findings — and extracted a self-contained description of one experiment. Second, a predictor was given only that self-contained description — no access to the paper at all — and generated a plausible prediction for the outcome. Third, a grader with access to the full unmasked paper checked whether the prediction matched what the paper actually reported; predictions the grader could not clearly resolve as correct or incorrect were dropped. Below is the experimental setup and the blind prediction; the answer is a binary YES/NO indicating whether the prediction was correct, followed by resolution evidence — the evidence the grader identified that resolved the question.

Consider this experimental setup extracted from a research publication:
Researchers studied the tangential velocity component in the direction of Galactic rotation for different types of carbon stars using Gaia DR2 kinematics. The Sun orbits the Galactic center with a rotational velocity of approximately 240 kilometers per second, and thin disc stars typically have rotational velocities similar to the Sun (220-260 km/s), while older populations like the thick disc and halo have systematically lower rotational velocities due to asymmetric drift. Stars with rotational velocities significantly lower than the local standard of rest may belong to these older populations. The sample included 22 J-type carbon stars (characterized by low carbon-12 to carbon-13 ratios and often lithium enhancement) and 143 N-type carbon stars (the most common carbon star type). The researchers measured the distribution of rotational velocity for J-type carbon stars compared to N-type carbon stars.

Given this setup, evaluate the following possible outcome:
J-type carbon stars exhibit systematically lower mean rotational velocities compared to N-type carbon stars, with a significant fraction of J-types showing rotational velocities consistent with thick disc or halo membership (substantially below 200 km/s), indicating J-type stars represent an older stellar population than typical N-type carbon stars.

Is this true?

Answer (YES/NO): NO